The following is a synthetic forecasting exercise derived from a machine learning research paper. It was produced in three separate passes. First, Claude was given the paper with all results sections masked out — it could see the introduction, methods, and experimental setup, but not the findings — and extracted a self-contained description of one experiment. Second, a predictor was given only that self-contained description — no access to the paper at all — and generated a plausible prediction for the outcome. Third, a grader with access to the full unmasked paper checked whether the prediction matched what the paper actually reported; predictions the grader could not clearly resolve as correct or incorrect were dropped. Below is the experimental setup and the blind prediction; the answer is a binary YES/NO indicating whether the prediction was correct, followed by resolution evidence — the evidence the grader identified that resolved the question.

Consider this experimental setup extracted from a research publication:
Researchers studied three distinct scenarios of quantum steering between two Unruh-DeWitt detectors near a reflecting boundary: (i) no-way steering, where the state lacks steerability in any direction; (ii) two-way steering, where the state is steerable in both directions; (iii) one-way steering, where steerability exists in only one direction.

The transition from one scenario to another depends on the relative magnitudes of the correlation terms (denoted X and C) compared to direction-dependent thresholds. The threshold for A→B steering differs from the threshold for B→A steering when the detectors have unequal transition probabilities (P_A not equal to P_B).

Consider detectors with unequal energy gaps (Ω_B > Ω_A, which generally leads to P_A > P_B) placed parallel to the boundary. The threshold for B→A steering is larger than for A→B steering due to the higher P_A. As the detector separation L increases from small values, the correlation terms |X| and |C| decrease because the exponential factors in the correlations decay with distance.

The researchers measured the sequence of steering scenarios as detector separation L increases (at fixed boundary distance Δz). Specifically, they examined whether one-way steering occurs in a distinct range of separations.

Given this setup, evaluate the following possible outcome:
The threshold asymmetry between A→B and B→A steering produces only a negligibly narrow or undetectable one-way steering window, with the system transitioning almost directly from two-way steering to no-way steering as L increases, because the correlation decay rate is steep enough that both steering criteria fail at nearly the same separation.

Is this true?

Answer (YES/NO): NO